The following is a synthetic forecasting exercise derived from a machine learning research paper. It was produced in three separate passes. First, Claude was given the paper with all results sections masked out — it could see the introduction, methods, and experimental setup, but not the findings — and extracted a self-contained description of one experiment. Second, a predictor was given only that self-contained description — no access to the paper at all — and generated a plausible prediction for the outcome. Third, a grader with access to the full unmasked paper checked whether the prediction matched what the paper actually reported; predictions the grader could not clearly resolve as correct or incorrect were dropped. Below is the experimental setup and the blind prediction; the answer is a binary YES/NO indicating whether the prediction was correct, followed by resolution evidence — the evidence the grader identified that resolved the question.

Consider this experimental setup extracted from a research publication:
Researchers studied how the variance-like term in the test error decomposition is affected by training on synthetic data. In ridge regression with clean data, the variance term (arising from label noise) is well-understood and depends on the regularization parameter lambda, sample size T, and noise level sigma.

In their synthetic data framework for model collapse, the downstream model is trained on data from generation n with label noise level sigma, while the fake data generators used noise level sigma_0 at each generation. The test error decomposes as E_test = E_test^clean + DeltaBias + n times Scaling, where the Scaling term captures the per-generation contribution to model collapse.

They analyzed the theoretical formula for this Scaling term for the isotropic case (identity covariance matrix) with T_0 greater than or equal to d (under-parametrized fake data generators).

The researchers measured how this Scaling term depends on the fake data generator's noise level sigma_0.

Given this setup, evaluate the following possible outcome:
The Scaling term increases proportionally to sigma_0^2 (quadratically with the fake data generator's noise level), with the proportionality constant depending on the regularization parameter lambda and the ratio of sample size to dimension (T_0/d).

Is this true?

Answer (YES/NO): YES